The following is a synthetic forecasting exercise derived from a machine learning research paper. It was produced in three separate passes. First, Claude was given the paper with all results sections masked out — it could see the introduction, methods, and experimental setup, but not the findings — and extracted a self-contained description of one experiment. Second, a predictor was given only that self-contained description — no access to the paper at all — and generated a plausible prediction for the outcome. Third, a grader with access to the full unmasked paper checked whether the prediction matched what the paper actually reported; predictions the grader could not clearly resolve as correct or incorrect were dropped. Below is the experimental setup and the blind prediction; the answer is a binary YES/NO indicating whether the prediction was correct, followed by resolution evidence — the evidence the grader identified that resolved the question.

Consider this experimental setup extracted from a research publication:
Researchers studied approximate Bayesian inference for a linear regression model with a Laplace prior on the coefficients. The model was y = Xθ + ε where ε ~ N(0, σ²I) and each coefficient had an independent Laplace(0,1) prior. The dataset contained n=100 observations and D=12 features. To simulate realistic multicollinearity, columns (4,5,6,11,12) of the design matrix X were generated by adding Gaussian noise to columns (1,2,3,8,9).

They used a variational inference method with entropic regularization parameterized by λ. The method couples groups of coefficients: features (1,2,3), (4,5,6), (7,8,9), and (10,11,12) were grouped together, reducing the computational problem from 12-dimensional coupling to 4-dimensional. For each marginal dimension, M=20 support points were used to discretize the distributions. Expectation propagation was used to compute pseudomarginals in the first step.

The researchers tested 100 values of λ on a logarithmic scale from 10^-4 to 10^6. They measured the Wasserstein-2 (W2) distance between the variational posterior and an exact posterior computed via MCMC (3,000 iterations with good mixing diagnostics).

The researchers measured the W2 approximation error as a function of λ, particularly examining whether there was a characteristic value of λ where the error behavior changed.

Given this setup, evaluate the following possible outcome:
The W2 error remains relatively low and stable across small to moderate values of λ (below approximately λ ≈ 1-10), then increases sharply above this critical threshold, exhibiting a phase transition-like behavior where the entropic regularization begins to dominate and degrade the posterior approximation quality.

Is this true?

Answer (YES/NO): NO